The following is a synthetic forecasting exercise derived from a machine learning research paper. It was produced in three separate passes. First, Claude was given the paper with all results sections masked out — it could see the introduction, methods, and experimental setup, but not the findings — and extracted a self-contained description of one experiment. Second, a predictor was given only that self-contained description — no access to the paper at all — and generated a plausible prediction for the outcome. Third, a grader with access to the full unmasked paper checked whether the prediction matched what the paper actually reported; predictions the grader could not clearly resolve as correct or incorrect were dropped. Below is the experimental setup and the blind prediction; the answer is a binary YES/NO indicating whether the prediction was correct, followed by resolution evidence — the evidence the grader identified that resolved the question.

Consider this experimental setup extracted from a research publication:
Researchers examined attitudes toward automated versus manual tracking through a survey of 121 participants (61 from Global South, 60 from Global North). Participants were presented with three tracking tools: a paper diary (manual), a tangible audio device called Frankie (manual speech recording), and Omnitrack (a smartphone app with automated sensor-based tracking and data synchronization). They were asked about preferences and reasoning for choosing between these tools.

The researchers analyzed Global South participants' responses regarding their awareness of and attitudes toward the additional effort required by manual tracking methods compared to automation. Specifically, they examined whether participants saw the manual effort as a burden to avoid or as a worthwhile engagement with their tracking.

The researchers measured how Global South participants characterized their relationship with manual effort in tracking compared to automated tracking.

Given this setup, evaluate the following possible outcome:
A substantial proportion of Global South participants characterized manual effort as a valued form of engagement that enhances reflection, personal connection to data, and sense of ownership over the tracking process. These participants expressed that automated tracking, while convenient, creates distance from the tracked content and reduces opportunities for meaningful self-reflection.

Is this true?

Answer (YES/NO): YES